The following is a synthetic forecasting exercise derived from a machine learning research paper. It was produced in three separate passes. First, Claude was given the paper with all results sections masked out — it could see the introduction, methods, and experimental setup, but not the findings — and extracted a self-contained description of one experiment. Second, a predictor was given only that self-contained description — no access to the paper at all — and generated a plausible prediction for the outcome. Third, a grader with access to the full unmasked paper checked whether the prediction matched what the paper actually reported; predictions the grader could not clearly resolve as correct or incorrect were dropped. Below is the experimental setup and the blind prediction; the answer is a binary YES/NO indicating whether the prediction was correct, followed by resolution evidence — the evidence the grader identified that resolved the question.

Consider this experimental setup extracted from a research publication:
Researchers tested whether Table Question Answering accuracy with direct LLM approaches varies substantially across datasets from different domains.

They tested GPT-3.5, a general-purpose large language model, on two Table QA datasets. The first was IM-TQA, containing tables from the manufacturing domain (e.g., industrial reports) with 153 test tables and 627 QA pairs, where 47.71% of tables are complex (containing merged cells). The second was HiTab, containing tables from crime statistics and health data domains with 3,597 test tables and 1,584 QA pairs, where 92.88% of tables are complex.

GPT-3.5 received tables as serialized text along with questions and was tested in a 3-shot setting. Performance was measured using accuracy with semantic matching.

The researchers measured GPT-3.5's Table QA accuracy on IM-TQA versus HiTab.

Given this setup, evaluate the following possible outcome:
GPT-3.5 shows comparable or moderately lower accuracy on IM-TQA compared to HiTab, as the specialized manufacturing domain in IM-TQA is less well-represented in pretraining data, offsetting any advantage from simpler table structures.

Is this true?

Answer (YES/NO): NO